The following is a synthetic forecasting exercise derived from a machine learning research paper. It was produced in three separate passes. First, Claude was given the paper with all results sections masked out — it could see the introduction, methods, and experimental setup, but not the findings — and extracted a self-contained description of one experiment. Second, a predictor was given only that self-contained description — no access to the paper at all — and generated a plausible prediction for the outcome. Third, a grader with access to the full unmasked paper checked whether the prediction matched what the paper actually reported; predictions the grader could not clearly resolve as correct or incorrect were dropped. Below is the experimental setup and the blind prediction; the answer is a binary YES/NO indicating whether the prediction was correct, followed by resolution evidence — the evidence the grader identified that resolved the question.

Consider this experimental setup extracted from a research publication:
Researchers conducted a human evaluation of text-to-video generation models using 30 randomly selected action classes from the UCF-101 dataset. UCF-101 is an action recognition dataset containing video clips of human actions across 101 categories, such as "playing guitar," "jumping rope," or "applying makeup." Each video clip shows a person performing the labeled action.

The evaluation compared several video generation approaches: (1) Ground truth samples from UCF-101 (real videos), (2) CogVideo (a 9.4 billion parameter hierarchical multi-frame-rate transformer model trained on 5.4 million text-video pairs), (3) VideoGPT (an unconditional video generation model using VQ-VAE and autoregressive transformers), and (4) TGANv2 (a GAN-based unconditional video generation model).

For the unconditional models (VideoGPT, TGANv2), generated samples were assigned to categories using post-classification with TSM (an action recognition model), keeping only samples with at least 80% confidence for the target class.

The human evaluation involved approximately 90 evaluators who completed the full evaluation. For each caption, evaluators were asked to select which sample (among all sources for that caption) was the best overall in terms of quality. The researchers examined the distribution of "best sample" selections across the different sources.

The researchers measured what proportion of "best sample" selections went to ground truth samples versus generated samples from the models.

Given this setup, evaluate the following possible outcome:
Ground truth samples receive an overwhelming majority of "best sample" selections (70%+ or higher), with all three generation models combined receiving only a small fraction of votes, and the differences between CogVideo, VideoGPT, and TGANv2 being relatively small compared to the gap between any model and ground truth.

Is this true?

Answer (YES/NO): NO